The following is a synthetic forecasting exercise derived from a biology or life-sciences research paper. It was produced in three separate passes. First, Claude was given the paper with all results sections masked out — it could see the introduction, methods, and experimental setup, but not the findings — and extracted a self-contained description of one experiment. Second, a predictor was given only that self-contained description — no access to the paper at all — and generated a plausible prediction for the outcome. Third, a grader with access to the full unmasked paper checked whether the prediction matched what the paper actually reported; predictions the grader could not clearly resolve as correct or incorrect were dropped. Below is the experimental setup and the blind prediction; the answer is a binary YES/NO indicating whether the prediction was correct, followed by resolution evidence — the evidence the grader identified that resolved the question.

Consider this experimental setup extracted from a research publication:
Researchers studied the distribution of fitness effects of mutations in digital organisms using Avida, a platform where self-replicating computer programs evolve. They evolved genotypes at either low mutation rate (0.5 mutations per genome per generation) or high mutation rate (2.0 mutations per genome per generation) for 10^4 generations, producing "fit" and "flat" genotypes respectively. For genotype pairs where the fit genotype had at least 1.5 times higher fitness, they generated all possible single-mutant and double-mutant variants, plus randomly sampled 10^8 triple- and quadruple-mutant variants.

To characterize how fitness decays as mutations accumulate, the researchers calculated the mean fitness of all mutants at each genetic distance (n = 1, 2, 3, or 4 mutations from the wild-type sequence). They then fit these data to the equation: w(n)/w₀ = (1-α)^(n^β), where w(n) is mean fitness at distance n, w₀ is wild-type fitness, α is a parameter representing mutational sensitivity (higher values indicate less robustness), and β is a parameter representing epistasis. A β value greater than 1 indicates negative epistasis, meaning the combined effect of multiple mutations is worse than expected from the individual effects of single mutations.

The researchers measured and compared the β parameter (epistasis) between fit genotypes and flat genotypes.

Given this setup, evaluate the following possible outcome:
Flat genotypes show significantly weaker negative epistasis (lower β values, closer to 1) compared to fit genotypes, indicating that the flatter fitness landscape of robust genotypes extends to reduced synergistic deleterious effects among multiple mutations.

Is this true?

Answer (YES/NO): NO